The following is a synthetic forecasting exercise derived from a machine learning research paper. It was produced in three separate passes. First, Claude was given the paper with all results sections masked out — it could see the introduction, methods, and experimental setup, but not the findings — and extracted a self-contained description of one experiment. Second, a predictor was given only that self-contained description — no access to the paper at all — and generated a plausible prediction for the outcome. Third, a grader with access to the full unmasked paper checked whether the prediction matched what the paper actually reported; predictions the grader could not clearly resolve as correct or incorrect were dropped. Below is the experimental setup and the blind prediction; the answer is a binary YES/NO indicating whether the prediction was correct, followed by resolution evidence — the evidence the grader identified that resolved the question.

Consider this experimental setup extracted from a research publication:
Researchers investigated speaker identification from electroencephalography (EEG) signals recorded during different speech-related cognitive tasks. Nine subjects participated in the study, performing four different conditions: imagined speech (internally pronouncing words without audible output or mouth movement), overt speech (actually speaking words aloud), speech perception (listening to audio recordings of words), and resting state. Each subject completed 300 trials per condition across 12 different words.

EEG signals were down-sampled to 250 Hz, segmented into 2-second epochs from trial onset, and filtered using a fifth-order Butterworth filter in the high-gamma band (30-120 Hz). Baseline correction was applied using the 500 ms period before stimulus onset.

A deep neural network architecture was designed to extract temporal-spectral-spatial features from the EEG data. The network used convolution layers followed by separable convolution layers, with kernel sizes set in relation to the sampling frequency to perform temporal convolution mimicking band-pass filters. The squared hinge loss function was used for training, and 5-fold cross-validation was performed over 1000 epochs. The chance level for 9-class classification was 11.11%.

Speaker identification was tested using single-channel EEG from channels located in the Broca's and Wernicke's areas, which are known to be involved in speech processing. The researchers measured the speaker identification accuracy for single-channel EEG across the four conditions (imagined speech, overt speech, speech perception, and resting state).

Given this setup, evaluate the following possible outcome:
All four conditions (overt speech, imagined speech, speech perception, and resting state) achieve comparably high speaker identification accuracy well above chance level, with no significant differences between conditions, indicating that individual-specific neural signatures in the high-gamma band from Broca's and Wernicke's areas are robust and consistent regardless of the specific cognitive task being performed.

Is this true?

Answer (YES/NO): NO